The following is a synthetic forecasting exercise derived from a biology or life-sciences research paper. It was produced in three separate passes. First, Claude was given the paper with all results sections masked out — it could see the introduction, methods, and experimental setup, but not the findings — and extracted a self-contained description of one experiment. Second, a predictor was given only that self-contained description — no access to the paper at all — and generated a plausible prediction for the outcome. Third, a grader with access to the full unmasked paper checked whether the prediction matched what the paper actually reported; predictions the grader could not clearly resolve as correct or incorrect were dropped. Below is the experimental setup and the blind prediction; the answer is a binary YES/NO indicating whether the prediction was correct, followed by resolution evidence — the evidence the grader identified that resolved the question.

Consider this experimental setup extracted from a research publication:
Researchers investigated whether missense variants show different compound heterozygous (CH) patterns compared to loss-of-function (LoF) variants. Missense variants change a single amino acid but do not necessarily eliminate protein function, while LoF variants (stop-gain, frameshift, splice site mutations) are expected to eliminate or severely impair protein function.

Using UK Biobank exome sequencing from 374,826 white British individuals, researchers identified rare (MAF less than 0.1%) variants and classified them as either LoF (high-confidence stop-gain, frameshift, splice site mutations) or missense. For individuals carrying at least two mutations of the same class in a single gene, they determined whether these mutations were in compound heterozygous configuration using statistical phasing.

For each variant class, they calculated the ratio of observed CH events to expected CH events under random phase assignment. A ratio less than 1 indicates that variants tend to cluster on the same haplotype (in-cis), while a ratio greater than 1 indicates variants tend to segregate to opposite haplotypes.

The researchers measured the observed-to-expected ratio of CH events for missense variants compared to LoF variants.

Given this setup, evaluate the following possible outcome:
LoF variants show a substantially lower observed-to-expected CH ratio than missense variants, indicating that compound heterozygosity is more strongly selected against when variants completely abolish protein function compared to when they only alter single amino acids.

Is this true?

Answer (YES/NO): YES